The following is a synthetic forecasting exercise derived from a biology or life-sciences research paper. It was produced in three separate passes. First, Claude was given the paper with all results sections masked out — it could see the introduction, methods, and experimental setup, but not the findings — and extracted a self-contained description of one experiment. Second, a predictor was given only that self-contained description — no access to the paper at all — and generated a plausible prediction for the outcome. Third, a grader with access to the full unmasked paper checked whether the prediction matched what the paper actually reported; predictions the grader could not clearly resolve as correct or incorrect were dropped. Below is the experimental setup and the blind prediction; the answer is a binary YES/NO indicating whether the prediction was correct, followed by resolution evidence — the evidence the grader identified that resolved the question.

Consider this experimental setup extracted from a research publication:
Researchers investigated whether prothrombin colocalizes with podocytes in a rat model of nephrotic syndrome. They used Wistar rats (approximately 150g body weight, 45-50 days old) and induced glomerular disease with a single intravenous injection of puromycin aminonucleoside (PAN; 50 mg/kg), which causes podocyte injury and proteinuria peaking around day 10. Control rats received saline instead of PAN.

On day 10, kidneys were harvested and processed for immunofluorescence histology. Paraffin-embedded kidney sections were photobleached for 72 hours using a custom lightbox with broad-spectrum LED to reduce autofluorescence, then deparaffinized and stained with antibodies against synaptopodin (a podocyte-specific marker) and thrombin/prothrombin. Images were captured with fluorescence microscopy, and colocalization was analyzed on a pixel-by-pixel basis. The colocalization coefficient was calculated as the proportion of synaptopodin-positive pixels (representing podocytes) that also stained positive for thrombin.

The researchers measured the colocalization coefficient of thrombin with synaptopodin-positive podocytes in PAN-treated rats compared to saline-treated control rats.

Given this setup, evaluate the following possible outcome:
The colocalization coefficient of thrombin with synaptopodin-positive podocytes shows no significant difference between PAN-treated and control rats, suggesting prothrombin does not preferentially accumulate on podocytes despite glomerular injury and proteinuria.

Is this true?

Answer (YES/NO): NO